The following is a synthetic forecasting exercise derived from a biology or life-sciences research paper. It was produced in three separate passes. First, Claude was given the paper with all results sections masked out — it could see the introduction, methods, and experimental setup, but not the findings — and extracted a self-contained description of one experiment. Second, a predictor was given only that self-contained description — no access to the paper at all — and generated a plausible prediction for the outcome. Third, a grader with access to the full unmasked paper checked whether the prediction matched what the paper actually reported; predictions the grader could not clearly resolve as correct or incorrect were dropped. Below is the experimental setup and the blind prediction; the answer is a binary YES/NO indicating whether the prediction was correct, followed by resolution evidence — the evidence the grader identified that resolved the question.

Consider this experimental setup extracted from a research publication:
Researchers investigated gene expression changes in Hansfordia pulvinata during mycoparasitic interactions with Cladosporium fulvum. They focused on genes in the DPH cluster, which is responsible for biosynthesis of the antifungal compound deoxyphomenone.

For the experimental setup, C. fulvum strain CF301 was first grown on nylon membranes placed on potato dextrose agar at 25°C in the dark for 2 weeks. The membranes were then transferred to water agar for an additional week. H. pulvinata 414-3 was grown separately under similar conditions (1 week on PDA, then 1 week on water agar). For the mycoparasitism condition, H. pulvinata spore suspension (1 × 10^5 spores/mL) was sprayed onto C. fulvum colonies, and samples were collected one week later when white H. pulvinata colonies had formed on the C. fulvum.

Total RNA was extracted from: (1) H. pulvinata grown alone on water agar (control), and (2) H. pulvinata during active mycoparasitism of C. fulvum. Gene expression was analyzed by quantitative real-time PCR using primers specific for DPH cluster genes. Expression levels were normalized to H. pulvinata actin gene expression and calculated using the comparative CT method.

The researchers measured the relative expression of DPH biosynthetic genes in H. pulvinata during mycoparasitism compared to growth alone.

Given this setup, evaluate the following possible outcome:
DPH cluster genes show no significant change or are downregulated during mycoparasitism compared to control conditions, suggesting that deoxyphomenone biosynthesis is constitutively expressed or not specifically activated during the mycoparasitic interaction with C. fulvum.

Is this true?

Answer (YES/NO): NO